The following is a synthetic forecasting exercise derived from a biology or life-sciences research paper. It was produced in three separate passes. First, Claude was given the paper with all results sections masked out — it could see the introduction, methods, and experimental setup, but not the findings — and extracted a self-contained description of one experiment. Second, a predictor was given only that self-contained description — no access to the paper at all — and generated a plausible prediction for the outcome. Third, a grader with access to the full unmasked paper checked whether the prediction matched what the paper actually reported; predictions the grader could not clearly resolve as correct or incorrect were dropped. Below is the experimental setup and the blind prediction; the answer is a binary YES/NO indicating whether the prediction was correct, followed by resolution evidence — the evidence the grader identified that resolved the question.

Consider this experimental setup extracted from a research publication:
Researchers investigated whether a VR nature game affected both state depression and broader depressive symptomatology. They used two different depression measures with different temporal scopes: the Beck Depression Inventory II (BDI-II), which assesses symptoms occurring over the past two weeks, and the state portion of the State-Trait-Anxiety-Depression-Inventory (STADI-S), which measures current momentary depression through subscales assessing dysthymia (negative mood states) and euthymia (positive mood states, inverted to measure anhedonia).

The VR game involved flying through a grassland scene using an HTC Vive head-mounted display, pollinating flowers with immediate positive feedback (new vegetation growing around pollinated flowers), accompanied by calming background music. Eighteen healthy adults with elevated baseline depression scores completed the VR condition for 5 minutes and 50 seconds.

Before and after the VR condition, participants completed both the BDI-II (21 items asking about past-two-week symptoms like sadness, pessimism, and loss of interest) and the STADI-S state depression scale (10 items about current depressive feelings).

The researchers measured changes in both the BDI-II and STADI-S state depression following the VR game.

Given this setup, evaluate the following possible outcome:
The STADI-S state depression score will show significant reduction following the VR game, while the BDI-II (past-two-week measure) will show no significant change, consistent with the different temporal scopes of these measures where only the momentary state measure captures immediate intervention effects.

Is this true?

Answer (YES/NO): NO